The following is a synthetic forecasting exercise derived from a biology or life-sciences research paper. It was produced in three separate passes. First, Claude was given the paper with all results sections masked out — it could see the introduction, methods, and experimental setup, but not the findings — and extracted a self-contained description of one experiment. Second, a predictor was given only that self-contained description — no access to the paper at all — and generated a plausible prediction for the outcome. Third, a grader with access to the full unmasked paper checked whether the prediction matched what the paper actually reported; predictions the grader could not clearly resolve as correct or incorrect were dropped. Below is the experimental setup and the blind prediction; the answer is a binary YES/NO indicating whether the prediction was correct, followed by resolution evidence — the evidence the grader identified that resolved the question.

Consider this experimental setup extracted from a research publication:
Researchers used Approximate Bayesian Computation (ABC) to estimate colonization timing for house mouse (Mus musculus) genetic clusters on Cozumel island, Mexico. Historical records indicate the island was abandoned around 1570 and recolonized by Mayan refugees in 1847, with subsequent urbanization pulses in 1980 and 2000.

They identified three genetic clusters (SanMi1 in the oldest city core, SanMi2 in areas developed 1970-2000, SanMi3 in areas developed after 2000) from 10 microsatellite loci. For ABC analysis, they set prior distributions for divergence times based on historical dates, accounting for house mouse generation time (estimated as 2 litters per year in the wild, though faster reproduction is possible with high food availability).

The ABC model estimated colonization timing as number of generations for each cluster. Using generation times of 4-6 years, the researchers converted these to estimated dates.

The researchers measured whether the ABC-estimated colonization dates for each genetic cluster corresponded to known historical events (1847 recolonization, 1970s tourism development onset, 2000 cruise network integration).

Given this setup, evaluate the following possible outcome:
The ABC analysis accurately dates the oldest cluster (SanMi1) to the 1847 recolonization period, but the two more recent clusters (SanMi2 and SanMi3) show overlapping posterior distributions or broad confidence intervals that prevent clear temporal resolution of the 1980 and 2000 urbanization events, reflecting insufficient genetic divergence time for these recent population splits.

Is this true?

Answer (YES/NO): NO